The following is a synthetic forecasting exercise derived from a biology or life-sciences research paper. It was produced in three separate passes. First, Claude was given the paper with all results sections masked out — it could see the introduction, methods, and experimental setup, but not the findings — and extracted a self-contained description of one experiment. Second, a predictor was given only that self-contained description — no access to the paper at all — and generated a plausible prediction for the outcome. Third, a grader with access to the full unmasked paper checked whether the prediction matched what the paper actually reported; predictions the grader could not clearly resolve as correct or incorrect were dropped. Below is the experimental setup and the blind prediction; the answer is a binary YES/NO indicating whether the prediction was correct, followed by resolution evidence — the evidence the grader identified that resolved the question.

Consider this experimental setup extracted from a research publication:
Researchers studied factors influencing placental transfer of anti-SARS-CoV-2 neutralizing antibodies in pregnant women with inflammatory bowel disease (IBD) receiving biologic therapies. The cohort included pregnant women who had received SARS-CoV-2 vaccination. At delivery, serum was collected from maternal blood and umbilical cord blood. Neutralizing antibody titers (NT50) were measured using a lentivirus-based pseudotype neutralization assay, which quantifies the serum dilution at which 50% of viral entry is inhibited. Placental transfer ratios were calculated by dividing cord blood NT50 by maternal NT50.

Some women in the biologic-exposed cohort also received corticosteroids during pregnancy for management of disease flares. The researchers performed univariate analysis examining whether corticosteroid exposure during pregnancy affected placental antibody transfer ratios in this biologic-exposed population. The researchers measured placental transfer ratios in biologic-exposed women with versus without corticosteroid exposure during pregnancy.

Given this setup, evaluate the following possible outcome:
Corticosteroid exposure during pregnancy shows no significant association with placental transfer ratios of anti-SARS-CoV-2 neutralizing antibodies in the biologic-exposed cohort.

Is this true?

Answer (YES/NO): NO